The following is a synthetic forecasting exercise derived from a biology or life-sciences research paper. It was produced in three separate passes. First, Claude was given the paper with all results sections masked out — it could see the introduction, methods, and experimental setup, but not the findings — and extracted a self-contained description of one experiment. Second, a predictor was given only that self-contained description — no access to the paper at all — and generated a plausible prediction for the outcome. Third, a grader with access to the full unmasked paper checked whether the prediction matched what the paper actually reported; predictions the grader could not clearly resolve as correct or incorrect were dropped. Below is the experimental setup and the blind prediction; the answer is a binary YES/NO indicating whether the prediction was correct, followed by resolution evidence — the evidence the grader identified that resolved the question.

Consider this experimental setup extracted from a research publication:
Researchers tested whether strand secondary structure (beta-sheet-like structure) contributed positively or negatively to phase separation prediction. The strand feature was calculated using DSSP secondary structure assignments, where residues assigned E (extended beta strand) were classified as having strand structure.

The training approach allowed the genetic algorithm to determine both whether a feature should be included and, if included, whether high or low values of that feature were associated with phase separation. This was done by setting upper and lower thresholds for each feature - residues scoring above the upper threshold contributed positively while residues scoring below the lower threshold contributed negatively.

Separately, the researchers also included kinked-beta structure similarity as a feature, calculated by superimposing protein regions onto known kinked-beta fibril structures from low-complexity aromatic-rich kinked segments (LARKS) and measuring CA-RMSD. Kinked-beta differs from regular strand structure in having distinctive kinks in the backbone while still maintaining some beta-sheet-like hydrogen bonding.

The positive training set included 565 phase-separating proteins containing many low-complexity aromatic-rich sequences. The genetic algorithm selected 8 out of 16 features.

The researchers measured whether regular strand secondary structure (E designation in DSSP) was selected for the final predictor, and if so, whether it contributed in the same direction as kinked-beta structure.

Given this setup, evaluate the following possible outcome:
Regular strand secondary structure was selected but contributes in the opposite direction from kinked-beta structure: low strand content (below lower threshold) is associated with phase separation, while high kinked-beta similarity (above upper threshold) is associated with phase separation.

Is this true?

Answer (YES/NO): NO